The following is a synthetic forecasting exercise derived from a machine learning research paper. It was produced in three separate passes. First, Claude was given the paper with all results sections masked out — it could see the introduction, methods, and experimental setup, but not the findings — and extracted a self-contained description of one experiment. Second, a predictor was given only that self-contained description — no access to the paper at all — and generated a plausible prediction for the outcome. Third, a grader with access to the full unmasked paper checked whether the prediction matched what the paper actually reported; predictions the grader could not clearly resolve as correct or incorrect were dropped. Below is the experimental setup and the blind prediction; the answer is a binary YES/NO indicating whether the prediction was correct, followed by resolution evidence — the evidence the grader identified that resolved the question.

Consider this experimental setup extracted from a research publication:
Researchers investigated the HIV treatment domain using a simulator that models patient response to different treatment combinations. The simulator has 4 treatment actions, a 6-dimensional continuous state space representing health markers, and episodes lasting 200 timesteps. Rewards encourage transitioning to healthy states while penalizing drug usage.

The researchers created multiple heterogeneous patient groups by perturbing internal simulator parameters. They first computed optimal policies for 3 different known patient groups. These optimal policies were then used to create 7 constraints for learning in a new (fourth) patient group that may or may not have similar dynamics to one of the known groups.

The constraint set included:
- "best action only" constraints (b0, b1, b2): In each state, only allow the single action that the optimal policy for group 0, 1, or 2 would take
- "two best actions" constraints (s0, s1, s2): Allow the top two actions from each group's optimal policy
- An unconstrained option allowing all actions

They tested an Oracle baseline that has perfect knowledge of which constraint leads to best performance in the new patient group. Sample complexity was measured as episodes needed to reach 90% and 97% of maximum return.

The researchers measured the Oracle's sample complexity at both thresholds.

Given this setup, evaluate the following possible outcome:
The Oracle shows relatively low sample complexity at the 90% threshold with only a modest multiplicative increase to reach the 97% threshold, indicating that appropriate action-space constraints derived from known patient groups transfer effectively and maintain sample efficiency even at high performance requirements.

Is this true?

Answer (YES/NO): NO